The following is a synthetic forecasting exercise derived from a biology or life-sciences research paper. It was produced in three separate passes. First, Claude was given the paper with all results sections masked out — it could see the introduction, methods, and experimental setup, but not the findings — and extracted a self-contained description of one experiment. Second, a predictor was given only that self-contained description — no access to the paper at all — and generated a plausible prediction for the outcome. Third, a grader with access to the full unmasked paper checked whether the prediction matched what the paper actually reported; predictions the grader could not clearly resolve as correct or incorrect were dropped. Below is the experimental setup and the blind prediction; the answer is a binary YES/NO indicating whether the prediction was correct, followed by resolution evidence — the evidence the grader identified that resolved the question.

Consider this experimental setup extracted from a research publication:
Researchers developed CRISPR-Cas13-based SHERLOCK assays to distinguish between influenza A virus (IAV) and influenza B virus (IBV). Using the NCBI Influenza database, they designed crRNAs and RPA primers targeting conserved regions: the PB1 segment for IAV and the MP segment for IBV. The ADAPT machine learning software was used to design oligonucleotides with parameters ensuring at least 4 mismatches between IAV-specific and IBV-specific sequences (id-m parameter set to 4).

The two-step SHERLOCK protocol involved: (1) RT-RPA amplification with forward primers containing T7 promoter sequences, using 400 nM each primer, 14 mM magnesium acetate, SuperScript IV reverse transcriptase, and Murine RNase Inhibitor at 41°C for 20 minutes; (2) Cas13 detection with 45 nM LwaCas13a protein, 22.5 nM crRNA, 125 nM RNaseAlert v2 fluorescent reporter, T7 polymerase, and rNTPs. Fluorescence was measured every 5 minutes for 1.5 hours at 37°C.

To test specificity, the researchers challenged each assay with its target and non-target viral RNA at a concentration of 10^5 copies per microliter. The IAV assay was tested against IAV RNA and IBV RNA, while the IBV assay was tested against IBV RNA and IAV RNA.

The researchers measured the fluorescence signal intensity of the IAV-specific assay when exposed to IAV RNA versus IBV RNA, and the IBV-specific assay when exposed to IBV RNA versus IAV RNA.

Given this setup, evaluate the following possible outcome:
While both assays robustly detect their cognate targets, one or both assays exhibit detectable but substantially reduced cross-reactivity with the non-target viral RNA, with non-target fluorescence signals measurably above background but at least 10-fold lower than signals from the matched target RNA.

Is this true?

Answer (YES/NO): NO